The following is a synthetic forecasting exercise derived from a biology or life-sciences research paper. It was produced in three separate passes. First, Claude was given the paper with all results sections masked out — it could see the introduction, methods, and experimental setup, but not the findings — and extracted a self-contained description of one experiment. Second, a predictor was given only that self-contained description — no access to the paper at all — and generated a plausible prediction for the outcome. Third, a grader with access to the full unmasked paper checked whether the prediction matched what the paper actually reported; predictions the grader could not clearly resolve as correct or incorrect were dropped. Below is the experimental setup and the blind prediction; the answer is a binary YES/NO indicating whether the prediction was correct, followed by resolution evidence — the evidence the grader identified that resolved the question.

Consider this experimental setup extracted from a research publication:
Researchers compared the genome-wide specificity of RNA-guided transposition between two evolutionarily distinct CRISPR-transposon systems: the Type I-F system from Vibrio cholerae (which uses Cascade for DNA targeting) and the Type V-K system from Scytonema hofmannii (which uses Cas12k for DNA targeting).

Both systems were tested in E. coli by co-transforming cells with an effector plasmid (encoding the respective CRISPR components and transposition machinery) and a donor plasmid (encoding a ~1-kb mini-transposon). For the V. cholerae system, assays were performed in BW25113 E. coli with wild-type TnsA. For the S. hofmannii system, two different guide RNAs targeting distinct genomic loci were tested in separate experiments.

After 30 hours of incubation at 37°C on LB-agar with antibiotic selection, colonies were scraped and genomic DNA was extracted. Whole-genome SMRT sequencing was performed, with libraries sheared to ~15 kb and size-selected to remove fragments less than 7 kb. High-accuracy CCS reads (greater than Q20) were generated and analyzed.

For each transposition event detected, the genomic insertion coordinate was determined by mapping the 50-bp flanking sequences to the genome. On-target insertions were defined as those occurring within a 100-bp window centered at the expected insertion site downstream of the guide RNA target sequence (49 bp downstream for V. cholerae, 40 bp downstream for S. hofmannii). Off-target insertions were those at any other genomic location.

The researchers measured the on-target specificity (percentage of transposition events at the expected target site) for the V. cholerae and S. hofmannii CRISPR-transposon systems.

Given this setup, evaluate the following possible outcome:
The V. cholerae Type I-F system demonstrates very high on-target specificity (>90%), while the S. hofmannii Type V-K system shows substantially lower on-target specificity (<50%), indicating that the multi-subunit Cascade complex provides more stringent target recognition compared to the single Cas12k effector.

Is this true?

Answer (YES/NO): NO